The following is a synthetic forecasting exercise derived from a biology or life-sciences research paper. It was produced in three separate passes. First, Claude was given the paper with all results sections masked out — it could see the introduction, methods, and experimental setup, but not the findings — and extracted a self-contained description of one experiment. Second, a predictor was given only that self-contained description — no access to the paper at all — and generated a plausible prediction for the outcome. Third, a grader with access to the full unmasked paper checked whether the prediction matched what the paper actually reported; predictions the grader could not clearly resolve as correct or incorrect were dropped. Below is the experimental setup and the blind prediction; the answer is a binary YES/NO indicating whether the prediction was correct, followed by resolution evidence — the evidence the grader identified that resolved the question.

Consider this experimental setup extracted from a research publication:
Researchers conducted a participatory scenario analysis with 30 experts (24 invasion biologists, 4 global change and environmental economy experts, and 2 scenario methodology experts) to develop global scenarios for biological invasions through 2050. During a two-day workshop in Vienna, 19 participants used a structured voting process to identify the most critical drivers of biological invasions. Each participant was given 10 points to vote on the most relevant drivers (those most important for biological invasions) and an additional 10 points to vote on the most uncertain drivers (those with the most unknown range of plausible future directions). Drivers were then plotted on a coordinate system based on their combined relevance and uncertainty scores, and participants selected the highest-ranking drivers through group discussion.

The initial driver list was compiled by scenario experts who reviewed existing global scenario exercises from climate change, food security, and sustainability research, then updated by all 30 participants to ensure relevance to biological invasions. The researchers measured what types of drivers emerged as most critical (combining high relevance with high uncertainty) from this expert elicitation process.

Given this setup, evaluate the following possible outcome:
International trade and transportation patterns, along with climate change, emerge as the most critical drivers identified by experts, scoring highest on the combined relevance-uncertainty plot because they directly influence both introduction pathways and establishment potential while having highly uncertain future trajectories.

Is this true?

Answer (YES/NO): NO